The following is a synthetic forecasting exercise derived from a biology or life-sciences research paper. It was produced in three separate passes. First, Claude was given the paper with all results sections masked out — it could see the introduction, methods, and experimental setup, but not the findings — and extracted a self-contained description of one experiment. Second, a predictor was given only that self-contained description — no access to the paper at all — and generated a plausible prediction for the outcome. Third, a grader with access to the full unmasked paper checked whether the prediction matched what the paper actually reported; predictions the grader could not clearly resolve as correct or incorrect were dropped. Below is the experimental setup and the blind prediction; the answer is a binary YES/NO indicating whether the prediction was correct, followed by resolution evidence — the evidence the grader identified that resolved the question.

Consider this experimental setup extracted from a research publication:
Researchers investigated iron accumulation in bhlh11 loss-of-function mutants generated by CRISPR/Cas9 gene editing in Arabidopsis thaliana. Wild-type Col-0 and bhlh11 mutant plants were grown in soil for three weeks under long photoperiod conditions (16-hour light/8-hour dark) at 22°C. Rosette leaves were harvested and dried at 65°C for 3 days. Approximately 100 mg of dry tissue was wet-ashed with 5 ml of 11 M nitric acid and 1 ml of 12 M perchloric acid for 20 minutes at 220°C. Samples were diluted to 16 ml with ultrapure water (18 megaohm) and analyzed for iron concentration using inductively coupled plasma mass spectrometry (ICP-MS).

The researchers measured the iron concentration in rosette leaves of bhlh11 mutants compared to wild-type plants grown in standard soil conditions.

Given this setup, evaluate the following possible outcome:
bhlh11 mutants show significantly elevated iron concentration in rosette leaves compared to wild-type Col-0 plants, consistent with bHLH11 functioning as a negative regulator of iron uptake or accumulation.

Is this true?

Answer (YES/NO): YES